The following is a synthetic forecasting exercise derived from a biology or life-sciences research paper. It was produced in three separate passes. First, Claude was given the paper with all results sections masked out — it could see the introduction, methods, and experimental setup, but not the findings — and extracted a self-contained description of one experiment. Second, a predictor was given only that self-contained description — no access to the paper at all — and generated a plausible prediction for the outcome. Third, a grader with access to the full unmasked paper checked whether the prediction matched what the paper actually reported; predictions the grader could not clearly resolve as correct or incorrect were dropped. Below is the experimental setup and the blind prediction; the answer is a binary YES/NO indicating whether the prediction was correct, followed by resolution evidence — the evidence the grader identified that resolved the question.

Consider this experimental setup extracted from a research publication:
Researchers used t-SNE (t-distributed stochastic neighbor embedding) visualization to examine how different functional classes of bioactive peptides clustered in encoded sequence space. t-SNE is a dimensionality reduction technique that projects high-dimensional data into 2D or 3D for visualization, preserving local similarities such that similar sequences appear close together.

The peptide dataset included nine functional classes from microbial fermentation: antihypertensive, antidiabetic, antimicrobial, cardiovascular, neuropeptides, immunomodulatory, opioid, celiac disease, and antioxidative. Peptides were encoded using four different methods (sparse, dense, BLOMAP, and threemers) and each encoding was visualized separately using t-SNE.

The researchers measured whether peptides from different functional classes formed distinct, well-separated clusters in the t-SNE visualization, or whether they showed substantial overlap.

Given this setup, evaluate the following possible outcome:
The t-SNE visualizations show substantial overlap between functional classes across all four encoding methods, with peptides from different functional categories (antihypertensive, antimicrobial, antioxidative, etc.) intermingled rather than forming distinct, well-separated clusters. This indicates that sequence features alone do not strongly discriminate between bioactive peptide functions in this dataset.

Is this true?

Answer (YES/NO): NO